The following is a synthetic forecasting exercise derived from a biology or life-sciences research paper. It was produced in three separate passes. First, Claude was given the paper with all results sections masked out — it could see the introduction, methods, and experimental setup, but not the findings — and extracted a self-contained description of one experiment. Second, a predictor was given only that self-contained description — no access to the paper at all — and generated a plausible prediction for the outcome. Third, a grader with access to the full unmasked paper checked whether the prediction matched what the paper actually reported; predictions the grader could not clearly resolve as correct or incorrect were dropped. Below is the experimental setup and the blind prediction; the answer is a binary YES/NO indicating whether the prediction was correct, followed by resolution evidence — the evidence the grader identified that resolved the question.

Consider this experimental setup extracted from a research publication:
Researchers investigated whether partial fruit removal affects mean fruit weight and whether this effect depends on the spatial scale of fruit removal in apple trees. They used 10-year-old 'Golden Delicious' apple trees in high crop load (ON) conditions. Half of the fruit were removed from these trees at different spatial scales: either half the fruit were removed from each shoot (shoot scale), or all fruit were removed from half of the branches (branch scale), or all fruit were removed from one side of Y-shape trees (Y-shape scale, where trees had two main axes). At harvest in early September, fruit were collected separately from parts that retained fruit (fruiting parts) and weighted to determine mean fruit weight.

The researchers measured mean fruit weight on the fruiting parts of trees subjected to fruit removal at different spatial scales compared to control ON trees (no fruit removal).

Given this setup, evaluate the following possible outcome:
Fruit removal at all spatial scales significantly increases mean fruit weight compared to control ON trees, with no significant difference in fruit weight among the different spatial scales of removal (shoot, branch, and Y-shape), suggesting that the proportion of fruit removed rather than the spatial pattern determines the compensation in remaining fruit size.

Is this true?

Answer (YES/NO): NO